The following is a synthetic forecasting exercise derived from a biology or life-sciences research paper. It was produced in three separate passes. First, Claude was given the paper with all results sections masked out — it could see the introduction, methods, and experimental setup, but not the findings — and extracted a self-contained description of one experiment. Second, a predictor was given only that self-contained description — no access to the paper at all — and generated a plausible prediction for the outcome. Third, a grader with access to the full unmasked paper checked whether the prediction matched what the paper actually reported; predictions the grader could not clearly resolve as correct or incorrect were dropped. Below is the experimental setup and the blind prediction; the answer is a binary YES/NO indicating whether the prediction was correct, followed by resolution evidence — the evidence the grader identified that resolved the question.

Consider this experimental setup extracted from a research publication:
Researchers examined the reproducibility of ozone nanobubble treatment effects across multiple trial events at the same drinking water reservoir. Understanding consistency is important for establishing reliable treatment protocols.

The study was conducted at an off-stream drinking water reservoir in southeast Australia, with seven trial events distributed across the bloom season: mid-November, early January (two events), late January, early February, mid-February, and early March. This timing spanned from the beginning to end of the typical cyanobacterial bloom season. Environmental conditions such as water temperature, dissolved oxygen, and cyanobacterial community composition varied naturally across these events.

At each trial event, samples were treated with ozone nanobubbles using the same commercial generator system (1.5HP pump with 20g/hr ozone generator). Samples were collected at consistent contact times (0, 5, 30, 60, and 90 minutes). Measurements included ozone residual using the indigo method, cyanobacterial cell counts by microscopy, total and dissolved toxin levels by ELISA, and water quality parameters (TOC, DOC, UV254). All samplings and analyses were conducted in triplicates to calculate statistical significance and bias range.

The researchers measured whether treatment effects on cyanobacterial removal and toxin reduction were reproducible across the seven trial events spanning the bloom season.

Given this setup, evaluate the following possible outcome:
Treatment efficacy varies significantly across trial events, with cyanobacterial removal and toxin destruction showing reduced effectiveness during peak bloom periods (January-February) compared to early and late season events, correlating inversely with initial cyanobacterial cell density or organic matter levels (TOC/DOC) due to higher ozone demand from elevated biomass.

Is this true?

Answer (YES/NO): NO